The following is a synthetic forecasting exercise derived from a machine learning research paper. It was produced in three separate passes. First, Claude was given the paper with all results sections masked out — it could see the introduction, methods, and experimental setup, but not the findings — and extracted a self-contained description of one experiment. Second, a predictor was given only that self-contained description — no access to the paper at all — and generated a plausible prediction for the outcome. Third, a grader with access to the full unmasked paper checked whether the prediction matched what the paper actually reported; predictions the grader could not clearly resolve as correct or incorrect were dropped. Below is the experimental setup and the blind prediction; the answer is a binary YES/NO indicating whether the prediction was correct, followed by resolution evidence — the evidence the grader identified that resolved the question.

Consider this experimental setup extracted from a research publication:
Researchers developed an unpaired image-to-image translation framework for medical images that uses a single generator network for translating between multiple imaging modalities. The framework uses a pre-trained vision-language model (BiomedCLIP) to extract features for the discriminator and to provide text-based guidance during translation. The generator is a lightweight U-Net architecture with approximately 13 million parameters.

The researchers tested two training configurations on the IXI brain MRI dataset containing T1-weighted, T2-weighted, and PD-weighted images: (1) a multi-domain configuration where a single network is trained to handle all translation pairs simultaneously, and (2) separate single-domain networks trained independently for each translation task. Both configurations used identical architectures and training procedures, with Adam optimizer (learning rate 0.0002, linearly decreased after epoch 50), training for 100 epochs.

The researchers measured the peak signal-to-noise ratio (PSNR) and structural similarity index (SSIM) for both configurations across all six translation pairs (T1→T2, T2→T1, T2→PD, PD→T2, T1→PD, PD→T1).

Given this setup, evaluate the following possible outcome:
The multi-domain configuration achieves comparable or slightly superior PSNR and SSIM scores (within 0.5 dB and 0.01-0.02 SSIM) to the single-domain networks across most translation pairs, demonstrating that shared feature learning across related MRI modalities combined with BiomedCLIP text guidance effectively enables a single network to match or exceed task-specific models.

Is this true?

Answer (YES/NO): YES